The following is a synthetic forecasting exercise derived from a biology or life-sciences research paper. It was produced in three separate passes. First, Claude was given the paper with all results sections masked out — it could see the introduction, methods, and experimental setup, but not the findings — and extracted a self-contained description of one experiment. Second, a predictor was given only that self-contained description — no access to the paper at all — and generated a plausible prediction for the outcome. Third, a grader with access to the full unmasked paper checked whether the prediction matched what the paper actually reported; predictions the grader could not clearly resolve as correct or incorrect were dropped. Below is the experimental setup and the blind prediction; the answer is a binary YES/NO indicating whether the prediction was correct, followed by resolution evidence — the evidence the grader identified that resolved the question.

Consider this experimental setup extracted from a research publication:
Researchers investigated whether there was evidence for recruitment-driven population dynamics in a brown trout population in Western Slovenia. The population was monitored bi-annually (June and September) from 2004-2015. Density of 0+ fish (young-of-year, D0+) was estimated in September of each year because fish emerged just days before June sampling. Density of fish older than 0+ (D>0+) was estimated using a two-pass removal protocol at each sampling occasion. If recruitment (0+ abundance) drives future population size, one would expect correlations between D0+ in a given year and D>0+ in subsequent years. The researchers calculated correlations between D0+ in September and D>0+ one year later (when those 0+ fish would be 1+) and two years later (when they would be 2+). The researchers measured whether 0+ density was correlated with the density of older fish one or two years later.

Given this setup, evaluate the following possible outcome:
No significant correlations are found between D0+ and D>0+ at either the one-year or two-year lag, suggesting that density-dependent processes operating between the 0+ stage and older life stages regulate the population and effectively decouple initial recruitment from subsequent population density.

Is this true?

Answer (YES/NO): NO